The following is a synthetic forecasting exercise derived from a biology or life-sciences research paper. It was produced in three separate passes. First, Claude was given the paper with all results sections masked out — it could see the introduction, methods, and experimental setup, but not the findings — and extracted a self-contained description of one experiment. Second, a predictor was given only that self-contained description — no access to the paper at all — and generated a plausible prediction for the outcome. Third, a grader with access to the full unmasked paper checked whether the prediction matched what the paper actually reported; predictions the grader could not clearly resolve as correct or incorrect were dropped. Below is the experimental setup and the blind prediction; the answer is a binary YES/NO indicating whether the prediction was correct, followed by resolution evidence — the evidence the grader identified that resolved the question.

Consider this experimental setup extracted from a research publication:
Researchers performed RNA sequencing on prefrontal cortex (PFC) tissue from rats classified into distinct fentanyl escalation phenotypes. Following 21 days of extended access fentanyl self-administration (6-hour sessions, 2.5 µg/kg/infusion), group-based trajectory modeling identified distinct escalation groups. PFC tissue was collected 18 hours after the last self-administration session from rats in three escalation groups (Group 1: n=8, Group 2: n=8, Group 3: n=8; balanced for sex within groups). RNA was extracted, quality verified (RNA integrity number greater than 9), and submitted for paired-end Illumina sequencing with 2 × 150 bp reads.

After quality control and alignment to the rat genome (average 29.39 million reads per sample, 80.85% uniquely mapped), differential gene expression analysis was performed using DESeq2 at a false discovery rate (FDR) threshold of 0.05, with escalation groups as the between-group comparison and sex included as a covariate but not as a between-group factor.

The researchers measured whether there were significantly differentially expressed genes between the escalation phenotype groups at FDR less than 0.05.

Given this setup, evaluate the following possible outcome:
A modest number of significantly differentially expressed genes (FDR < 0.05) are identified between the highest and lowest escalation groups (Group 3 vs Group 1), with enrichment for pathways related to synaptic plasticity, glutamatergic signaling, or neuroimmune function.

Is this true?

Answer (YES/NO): YES